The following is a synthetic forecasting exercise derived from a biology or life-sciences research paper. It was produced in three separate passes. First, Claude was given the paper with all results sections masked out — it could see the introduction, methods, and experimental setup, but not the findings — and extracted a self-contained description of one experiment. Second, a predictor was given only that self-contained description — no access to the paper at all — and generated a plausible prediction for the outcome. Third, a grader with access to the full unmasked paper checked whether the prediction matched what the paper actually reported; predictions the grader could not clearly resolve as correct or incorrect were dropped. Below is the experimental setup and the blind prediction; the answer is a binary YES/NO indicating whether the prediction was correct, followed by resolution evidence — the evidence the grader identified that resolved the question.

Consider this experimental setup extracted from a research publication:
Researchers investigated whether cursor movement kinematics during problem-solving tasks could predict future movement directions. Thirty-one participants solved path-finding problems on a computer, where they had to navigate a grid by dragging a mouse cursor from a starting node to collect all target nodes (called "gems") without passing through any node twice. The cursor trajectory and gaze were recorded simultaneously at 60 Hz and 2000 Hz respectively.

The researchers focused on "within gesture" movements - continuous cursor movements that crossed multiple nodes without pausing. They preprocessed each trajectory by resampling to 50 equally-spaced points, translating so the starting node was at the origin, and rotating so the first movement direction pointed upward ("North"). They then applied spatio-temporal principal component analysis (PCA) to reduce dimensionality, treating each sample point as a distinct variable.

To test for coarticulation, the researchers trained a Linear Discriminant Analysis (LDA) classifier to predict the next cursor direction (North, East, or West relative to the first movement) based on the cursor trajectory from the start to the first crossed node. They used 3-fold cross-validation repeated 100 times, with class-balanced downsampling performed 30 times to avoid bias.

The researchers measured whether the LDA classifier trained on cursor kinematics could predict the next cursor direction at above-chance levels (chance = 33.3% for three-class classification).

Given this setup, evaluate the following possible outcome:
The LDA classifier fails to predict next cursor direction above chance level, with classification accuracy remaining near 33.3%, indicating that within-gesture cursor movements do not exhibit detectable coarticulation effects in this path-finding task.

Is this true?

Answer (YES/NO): NO